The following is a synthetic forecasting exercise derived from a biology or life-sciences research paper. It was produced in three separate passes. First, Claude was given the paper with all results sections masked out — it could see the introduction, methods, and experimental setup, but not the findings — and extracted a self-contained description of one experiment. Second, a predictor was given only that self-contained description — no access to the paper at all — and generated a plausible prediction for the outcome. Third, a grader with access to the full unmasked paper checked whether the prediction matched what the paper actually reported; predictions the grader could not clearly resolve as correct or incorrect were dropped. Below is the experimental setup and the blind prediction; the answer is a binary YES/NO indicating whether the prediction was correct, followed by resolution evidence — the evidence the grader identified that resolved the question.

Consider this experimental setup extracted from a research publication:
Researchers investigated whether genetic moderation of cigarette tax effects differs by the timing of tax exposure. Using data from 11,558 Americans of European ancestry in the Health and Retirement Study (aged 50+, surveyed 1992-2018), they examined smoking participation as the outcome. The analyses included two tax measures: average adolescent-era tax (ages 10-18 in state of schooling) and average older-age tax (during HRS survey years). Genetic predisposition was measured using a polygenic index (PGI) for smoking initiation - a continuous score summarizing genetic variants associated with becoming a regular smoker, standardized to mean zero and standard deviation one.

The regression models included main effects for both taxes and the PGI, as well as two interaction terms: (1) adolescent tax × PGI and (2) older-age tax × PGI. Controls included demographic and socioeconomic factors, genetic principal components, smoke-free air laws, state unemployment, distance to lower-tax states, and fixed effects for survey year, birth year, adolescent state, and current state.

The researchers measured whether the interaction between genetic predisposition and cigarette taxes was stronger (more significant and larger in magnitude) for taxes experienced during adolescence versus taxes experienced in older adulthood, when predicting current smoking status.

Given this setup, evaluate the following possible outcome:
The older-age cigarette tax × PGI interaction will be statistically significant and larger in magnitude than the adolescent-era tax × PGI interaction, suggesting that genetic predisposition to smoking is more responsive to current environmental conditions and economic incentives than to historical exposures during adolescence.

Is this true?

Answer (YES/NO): NO